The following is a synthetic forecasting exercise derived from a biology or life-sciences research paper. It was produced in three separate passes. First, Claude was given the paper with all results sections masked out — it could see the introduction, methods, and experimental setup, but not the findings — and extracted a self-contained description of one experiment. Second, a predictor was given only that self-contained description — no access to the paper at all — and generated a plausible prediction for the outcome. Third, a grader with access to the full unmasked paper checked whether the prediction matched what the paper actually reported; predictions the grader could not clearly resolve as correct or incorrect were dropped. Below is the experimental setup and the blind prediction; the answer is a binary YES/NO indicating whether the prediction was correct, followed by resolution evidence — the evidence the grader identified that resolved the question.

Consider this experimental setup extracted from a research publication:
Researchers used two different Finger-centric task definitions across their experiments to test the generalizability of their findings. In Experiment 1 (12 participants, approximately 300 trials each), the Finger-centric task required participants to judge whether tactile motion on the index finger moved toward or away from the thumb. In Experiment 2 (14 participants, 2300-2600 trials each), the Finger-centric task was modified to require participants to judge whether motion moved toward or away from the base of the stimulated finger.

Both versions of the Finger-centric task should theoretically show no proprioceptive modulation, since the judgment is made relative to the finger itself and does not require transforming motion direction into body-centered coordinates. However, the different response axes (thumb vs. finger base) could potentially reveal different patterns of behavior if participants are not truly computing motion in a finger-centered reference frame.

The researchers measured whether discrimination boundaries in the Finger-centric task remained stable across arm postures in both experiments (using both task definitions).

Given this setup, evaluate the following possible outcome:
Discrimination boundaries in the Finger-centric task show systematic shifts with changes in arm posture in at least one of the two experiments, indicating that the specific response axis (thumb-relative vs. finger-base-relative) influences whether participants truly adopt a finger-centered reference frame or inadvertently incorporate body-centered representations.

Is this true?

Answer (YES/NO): NO